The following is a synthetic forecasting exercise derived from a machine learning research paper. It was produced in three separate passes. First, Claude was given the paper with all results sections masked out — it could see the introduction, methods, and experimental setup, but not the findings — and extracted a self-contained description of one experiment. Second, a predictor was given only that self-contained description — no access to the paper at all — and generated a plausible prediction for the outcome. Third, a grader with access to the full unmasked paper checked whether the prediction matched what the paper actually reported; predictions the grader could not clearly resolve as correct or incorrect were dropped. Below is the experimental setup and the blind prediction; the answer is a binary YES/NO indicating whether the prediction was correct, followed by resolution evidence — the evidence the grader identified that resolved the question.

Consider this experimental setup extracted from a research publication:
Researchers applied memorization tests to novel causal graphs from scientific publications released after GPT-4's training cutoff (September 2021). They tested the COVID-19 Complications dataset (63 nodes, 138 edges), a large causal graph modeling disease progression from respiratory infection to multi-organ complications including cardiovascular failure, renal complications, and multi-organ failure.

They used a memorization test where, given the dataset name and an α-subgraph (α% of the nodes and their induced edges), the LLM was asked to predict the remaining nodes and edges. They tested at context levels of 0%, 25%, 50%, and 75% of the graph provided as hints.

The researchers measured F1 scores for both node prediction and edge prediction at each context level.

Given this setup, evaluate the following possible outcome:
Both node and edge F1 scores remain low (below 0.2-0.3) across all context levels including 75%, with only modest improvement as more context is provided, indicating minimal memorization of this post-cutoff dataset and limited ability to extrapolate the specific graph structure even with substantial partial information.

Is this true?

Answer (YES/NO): NO